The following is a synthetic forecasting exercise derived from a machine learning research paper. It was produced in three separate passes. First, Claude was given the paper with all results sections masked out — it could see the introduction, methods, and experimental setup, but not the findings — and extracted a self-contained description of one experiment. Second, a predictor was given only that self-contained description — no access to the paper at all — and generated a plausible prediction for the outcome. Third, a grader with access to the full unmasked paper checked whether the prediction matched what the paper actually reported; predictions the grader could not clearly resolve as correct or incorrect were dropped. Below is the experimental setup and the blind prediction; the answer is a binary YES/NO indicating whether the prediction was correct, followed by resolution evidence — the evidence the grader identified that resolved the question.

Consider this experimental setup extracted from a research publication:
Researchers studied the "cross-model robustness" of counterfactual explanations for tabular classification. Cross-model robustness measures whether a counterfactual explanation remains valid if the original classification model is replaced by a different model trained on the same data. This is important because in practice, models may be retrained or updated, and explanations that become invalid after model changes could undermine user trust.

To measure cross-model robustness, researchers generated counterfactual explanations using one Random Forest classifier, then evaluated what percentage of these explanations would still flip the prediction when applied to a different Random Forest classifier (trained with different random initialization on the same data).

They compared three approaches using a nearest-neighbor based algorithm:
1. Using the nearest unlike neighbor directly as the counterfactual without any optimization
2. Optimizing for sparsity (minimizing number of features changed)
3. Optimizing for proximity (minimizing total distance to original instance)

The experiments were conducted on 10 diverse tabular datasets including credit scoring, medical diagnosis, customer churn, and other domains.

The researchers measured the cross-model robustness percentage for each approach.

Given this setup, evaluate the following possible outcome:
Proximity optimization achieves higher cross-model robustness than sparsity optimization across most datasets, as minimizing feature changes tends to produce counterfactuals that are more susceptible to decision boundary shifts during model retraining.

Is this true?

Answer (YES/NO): NO